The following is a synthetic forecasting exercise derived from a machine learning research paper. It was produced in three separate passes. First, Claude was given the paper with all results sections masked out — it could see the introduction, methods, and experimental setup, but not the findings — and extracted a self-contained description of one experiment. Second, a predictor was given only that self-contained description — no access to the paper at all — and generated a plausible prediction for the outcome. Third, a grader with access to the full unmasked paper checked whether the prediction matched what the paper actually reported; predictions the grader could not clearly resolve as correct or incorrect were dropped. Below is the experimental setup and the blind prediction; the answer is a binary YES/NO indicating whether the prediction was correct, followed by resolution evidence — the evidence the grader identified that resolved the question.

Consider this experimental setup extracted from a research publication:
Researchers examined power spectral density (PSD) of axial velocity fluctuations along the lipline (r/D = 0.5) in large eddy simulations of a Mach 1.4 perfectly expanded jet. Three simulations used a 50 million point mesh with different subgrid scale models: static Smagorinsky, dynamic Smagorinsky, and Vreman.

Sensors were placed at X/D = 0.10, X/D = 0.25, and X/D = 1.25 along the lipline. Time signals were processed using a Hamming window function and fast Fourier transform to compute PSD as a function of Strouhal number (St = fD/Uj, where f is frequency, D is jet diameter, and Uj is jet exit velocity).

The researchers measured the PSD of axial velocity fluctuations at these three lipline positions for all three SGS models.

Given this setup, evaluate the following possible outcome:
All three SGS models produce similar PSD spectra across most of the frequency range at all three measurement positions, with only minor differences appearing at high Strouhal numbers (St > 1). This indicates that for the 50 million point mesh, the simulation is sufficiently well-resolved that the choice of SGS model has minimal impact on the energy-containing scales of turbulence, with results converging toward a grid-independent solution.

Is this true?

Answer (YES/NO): YES